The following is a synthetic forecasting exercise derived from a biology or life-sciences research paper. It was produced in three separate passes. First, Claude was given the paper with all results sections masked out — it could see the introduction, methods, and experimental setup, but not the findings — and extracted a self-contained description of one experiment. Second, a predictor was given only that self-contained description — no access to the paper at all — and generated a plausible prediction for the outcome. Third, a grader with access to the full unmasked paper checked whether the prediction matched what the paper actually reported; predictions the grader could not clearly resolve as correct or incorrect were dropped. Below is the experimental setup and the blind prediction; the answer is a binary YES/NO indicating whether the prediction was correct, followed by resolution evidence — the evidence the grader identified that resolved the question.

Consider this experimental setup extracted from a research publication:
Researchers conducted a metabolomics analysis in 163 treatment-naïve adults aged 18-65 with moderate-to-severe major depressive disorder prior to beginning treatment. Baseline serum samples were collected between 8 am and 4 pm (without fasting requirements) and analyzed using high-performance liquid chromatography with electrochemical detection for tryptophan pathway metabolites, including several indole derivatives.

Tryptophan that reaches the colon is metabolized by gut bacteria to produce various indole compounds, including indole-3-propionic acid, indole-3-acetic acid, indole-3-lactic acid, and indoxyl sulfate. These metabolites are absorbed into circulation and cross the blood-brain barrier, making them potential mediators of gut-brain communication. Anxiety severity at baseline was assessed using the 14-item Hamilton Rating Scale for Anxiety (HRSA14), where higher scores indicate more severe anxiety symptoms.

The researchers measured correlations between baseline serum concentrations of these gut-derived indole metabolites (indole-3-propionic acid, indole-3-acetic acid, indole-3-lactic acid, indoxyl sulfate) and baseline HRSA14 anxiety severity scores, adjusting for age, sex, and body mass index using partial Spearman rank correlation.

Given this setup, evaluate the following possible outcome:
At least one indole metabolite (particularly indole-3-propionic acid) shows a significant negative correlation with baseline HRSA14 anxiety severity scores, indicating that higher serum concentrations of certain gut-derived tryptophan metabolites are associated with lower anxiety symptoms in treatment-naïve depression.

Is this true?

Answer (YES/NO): NO